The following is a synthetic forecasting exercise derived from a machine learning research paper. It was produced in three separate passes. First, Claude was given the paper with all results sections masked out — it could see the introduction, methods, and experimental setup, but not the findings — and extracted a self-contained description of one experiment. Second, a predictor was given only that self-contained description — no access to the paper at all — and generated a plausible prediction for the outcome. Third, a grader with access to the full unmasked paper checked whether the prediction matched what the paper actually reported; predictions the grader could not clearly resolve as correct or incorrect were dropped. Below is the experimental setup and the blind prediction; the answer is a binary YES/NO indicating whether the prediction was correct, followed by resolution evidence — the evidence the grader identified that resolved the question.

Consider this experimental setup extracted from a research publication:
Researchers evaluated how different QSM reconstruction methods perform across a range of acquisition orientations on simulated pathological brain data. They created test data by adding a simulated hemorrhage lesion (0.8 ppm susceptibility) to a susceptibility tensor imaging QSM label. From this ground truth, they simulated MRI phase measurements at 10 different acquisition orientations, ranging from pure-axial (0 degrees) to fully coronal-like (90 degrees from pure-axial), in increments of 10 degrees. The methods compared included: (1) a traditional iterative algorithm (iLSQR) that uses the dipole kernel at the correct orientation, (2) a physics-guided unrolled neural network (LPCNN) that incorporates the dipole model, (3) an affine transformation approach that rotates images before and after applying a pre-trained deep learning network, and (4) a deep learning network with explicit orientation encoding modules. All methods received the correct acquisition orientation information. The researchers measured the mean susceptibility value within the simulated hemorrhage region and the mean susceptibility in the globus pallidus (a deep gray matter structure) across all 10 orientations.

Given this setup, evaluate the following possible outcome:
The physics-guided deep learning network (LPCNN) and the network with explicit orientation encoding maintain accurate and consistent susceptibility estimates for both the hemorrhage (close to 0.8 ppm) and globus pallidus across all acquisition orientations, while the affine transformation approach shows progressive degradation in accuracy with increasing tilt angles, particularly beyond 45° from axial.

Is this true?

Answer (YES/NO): NO